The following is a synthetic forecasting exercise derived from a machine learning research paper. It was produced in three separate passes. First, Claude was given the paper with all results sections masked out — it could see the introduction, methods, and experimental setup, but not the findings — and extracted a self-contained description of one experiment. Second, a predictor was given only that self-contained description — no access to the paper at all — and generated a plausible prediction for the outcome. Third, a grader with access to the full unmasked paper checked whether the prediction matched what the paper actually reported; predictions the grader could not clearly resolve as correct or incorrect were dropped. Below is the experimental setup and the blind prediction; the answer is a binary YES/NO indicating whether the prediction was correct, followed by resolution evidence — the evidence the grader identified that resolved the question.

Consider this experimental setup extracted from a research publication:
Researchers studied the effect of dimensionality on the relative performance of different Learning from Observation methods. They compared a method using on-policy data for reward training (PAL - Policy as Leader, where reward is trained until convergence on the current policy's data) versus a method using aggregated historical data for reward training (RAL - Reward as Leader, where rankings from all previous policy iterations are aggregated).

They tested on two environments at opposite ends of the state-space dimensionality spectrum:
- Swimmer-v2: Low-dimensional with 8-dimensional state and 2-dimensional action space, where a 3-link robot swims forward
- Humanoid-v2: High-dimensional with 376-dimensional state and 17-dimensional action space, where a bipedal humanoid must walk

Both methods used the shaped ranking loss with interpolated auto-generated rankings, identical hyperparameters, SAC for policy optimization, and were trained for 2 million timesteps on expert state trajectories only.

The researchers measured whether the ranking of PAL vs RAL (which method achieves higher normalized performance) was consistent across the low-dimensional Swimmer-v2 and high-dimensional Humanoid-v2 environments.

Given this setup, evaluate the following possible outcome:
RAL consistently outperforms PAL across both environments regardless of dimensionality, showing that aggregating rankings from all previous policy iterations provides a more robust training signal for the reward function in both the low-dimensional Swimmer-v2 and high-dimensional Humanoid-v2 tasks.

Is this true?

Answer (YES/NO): NO